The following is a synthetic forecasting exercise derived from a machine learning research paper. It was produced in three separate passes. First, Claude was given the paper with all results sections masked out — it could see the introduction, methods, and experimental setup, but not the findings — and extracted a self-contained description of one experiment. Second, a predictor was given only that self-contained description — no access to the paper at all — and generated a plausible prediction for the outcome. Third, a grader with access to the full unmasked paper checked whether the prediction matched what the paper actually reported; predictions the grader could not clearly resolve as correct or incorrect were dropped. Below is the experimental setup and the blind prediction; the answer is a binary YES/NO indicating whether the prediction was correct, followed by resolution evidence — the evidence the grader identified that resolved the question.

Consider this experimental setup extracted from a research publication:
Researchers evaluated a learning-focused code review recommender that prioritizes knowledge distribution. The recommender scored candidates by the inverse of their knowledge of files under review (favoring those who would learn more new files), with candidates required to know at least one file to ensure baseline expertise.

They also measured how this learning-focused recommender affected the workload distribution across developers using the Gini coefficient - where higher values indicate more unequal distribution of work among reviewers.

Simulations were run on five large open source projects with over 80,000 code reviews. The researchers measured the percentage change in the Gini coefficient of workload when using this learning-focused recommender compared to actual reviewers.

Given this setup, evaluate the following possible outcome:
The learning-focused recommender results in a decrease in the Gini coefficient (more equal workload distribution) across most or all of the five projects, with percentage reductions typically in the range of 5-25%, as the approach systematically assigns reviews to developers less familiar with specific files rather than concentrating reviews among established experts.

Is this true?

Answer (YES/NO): YES